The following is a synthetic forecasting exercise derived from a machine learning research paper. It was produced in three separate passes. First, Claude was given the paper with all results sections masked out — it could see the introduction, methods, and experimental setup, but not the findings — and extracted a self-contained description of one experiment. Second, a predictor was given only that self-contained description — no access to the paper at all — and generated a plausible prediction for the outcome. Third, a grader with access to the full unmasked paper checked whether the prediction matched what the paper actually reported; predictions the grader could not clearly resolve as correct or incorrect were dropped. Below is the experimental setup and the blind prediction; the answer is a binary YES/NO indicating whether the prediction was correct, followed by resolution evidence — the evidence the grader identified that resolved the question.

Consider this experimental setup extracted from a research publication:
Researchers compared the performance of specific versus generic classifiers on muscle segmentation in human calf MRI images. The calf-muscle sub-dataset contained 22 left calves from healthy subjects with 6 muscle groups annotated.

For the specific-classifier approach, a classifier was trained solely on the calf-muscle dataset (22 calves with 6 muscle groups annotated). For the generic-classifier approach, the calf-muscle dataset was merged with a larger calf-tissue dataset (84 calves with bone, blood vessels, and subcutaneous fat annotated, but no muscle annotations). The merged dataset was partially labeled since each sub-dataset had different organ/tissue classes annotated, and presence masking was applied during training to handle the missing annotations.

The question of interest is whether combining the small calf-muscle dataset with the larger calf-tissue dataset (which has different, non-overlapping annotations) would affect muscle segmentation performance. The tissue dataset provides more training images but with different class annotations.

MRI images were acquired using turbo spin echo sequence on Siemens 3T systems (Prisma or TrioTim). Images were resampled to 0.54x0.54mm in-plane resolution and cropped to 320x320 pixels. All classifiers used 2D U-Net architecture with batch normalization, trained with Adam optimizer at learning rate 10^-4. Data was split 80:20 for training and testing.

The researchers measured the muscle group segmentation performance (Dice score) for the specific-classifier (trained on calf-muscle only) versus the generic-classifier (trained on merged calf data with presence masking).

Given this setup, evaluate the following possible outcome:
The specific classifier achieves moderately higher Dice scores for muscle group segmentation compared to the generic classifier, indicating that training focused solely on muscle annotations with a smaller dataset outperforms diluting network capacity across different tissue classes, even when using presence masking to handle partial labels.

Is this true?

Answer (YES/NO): NO